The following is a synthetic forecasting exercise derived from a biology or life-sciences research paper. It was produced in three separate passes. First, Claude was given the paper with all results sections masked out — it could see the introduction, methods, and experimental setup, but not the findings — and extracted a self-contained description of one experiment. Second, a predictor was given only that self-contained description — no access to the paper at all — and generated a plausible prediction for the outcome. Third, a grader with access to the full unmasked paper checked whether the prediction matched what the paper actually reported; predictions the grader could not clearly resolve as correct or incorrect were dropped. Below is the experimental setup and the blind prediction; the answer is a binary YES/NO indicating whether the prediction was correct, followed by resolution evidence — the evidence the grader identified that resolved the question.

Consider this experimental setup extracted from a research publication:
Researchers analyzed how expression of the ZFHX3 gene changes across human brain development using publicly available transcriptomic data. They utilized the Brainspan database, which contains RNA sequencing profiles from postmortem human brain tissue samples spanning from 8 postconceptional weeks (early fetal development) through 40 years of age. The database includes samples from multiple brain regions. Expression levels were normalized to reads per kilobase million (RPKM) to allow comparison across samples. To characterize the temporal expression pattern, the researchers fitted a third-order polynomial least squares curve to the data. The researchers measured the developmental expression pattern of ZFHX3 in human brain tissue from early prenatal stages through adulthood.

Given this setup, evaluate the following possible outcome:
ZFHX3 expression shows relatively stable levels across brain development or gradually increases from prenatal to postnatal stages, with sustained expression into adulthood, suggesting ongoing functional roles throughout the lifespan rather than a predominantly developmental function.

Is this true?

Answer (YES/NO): NO